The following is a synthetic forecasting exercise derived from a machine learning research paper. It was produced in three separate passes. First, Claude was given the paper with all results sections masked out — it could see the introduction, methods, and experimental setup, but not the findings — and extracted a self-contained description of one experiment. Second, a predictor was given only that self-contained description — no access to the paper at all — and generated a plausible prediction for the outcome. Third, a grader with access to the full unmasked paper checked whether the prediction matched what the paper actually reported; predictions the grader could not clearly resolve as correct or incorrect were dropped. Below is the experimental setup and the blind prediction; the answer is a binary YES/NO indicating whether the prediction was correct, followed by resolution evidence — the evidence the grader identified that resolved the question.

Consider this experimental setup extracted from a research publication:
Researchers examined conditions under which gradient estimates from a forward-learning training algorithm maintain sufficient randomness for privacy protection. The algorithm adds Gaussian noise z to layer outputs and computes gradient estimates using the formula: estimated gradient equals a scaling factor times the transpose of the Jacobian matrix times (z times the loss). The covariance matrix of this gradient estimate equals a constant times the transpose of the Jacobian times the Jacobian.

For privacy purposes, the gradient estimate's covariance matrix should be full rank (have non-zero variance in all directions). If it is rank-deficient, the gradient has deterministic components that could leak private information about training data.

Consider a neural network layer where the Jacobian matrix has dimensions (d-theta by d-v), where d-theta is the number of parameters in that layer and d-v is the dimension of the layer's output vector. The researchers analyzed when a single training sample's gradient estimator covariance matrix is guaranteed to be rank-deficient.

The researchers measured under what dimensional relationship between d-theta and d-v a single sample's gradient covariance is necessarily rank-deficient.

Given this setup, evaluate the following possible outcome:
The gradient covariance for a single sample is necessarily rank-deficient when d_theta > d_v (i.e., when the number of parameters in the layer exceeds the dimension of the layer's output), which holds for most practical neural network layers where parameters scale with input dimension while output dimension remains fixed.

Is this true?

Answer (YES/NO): YES